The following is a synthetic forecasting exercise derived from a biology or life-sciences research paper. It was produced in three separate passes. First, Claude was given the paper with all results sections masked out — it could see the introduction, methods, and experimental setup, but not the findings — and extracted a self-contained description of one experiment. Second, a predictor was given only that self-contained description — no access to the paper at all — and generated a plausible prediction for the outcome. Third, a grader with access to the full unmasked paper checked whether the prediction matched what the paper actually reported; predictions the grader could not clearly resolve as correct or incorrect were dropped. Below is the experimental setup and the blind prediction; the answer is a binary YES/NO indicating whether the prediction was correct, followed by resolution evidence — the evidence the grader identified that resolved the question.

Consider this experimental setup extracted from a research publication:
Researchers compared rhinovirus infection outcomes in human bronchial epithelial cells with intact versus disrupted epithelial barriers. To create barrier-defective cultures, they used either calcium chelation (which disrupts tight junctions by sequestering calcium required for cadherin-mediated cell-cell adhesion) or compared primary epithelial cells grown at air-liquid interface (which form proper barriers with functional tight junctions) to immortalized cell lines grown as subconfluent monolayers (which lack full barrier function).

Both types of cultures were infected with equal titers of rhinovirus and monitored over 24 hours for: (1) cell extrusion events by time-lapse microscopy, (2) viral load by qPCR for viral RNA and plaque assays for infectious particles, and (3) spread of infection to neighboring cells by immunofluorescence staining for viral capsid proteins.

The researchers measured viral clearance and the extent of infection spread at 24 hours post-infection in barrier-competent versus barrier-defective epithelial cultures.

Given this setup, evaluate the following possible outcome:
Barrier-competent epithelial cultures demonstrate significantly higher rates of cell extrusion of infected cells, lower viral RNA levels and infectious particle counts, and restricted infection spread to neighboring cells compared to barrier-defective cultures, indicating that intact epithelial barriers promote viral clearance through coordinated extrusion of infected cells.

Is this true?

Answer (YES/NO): YES